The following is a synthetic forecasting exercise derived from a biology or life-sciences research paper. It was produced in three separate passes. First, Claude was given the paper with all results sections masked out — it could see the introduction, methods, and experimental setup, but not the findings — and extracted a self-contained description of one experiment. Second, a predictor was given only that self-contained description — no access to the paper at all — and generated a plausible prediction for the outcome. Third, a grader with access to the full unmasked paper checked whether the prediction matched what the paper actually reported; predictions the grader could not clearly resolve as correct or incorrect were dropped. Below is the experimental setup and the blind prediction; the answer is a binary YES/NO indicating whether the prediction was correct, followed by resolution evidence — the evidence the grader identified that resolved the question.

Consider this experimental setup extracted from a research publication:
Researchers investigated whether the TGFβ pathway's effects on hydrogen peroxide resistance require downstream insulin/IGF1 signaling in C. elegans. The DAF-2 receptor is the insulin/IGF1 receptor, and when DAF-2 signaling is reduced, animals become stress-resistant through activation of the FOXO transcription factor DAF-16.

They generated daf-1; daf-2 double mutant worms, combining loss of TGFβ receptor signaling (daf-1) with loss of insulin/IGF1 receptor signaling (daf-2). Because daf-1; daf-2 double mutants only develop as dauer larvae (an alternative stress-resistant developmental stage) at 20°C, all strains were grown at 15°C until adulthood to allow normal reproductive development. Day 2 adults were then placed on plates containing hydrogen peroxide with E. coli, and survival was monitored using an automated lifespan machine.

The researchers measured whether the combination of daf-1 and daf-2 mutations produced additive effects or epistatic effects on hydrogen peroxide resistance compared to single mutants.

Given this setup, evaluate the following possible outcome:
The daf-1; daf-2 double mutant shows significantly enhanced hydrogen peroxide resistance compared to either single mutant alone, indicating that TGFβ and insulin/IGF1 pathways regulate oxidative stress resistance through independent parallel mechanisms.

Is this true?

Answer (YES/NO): YES